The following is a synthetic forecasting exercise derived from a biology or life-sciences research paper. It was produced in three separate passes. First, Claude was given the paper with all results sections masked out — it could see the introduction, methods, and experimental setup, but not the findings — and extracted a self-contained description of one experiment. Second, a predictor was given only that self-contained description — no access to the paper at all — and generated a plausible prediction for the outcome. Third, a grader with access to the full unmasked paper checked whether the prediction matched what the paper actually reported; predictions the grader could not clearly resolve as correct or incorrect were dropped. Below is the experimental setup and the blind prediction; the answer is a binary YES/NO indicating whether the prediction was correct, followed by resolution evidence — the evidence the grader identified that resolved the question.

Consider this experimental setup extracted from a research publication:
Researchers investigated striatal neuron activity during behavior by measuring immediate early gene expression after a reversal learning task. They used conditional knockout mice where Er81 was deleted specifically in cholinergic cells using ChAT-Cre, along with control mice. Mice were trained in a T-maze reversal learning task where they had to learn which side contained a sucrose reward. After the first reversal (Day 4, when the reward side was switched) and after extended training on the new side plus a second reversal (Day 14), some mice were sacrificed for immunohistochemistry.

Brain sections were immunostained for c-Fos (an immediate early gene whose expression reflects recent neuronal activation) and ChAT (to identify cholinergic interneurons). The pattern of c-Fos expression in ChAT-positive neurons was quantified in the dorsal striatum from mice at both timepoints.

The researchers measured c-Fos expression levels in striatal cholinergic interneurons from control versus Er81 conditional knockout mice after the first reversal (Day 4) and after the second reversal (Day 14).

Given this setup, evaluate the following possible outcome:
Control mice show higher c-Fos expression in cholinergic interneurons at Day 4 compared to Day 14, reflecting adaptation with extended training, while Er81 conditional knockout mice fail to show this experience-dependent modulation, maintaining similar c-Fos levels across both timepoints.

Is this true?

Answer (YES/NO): NO